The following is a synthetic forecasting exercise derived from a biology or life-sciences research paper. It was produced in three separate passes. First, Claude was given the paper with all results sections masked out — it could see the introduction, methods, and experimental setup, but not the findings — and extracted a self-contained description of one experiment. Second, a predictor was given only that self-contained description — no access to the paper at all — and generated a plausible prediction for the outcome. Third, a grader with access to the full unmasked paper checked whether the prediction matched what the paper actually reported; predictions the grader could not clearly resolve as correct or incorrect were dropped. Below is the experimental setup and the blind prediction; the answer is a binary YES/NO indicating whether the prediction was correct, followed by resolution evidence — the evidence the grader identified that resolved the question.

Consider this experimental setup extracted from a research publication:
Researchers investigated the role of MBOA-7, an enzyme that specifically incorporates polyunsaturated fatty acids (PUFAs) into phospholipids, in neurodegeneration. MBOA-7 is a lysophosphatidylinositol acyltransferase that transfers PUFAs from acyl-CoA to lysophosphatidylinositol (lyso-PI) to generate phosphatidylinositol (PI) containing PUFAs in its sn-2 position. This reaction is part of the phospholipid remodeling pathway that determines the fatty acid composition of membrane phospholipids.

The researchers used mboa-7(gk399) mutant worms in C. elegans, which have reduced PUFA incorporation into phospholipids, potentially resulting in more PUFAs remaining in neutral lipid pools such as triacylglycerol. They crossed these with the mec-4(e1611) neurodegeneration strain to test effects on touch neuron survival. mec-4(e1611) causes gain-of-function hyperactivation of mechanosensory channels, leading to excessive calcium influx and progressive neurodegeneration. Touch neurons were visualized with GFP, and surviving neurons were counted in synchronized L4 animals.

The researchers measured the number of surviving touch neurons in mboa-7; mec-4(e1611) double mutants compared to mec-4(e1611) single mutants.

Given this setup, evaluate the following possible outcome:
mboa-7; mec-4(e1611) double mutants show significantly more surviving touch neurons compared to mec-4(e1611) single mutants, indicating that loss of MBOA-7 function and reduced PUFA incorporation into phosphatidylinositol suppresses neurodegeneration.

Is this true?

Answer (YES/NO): YES